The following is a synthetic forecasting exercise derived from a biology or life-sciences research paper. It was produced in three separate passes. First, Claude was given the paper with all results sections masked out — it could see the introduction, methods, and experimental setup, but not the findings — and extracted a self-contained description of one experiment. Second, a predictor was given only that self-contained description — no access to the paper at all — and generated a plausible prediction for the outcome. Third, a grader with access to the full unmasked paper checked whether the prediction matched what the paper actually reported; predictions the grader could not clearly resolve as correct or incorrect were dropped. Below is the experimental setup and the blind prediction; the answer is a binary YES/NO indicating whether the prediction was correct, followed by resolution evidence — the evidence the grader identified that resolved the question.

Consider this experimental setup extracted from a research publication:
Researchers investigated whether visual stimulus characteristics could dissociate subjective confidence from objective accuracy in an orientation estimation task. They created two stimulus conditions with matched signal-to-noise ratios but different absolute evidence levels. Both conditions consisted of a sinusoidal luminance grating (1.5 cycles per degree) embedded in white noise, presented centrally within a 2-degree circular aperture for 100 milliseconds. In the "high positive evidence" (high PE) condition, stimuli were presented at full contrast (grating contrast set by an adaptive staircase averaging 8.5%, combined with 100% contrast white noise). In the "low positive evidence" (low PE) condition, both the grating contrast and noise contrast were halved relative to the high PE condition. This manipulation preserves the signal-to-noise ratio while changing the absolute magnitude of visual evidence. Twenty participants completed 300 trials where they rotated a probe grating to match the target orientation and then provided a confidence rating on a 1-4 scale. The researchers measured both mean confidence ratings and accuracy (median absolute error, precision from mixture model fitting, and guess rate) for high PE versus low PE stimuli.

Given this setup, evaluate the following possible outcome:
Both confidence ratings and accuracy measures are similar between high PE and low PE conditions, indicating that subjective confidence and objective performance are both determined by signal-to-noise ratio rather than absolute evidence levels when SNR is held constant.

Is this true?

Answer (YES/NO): NO